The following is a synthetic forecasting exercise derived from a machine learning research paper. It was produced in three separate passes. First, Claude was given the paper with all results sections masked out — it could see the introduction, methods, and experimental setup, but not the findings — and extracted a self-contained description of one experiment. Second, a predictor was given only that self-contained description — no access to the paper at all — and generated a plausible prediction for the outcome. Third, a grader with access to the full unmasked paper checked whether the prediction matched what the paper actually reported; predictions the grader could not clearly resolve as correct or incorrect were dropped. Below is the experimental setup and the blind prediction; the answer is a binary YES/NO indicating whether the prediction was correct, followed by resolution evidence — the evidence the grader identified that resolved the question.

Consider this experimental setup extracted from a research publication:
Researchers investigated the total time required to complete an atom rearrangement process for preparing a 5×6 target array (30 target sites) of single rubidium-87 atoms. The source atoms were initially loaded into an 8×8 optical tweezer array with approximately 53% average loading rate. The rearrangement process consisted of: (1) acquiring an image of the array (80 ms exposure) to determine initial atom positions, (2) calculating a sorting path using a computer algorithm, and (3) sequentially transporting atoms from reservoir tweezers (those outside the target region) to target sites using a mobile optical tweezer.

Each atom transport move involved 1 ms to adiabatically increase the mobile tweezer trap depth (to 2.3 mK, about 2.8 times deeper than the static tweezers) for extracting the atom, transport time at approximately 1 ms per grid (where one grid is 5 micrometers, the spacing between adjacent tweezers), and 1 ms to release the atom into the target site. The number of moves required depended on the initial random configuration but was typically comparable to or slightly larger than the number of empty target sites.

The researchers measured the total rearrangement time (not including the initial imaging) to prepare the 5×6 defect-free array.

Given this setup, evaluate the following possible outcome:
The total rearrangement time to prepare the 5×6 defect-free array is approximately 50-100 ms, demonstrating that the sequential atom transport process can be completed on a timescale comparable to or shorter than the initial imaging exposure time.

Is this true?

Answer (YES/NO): YES